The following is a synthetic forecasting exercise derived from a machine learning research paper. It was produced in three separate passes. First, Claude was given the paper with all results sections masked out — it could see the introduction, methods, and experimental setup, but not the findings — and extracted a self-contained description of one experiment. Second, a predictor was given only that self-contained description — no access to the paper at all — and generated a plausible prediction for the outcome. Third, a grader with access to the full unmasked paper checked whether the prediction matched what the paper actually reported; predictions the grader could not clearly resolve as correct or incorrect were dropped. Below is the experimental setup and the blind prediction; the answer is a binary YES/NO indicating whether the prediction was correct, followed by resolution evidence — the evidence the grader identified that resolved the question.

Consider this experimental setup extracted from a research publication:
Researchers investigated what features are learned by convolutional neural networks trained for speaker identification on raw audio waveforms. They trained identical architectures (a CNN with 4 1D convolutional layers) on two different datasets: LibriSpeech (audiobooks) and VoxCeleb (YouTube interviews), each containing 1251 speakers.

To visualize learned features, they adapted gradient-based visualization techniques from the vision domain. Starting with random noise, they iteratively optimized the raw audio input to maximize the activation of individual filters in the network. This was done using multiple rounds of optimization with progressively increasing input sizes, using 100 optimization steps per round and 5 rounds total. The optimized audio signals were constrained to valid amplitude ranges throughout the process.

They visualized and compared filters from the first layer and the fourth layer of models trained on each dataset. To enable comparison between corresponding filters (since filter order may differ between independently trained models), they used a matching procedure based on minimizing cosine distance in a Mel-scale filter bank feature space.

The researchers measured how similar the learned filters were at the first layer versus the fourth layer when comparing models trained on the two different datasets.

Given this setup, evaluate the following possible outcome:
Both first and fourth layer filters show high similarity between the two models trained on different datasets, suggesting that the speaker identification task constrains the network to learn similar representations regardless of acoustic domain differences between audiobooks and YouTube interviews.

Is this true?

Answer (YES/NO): NO